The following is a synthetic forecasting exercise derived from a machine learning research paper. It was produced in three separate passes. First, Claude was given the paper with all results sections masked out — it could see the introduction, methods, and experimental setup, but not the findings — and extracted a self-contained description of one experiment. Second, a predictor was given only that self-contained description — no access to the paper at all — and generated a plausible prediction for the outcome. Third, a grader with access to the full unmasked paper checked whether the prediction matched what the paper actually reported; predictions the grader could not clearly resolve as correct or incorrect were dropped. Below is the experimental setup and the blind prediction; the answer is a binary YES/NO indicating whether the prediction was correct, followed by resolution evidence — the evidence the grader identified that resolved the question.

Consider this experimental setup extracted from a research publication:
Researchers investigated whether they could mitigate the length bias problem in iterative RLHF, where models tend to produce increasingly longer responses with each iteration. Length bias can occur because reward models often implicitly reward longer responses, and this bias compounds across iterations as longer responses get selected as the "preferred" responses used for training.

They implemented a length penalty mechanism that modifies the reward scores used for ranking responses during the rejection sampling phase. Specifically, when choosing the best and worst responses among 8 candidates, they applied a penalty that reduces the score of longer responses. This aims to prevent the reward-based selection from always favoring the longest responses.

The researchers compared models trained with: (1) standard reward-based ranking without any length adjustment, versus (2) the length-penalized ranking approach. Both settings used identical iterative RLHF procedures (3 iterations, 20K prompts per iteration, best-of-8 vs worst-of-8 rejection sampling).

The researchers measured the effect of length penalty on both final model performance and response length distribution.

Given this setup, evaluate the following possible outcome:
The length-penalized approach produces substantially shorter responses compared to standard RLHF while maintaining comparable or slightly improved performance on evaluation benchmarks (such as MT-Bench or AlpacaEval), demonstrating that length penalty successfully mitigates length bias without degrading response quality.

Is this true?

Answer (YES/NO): NO